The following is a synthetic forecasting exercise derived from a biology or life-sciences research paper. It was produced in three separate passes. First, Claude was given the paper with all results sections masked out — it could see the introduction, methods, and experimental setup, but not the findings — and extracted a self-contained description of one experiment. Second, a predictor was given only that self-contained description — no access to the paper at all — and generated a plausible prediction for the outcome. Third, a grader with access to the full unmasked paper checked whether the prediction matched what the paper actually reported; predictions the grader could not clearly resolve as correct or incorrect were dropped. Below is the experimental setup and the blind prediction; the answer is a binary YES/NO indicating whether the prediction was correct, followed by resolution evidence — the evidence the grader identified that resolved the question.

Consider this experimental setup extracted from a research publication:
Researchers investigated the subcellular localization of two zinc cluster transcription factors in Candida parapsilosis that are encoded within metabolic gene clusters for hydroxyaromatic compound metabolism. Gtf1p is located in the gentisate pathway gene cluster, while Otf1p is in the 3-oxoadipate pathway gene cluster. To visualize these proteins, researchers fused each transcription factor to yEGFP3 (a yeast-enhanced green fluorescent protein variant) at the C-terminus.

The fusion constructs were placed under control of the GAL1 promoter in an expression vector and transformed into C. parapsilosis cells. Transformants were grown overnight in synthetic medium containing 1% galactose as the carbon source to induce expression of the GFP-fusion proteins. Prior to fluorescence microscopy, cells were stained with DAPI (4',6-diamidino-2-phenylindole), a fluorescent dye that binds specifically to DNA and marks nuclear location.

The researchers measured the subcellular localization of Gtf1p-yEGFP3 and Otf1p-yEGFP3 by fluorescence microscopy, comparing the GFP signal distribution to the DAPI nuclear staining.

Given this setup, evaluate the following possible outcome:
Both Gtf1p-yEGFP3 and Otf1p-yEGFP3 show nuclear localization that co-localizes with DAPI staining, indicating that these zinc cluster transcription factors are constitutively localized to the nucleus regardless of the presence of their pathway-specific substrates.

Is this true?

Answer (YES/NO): YES